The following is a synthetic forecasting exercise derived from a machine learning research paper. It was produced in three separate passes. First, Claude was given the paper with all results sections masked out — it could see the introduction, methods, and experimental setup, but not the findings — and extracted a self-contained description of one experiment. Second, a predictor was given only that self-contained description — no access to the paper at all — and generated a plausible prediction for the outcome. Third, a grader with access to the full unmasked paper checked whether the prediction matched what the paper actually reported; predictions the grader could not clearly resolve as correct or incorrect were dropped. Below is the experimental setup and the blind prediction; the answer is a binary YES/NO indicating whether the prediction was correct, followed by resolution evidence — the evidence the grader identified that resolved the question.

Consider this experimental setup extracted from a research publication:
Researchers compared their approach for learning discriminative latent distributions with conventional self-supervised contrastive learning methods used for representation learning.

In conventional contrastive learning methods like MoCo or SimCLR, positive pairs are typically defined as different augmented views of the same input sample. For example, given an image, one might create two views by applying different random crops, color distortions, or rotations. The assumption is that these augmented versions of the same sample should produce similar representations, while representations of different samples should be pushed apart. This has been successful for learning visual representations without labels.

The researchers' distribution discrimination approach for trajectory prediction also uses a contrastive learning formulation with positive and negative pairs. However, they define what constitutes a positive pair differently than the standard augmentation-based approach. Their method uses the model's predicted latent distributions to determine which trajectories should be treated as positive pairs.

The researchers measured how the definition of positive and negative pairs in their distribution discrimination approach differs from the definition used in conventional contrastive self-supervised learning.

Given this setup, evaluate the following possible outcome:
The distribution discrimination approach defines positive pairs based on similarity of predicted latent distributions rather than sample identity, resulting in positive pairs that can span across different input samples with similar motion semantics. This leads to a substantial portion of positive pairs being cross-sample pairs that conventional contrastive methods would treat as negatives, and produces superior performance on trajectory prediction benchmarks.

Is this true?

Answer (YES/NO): NO